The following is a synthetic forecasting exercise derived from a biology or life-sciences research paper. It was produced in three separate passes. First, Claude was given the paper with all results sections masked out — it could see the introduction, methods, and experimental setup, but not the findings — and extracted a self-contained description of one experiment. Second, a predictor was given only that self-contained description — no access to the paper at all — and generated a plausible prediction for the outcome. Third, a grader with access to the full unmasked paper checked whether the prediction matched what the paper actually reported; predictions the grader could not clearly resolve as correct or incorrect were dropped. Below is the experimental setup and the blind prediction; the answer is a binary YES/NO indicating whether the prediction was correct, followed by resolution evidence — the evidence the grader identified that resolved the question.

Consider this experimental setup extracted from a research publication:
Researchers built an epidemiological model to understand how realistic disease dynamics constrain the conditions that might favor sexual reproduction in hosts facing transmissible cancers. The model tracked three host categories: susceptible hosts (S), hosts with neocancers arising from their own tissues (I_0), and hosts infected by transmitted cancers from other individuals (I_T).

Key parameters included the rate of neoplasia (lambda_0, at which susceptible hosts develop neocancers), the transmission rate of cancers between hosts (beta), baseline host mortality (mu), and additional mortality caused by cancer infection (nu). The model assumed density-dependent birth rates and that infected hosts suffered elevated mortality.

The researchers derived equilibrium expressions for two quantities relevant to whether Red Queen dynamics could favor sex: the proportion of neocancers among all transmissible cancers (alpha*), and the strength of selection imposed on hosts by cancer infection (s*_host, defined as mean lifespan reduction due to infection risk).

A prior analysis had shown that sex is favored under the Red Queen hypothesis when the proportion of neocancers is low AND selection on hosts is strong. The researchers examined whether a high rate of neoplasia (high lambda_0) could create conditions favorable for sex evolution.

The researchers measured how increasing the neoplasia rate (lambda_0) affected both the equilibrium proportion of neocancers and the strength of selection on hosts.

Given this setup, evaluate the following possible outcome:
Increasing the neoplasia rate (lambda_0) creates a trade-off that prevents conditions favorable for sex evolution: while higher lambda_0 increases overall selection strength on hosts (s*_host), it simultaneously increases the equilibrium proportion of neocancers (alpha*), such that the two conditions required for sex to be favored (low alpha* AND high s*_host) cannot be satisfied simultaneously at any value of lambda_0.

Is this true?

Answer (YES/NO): YES